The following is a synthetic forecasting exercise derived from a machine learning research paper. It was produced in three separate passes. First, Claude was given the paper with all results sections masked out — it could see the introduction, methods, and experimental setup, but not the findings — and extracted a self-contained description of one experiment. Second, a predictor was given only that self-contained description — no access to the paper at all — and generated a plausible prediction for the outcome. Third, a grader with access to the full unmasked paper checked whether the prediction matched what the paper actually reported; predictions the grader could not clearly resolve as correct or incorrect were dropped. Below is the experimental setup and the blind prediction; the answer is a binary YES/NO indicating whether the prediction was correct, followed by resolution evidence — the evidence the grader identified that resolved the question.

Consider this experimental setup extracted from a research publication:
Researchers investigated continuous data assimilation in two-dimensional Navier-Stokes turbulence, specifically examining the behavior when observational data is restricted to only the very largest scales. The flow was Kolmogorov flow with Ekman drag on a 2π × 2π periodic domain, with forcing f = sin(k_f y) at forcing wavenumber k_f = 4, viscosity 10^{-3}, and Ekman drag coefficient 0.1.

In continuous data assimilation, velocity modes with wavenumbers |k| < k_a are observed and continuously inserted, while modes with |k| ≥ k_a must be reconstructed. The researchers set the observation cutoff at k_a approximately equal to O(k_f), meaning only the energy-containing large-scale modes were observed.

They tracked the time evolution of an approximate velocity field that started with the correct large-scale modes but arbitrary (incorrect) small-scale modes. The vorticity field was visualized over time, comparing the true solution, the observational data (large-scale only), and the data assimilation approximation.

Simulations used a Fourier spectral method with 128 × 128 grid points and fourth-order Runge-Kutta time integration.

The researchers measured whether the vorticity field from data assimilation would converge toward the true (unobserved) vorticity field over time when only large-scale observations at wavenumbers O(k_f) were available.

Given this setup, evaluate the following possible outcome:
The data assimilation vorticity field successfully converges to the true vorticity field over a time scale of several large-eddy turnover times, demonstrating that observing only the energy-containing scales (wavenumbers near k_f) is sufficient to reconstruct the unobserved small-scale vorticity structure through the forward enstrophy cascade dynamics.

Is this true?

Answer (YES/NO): NO